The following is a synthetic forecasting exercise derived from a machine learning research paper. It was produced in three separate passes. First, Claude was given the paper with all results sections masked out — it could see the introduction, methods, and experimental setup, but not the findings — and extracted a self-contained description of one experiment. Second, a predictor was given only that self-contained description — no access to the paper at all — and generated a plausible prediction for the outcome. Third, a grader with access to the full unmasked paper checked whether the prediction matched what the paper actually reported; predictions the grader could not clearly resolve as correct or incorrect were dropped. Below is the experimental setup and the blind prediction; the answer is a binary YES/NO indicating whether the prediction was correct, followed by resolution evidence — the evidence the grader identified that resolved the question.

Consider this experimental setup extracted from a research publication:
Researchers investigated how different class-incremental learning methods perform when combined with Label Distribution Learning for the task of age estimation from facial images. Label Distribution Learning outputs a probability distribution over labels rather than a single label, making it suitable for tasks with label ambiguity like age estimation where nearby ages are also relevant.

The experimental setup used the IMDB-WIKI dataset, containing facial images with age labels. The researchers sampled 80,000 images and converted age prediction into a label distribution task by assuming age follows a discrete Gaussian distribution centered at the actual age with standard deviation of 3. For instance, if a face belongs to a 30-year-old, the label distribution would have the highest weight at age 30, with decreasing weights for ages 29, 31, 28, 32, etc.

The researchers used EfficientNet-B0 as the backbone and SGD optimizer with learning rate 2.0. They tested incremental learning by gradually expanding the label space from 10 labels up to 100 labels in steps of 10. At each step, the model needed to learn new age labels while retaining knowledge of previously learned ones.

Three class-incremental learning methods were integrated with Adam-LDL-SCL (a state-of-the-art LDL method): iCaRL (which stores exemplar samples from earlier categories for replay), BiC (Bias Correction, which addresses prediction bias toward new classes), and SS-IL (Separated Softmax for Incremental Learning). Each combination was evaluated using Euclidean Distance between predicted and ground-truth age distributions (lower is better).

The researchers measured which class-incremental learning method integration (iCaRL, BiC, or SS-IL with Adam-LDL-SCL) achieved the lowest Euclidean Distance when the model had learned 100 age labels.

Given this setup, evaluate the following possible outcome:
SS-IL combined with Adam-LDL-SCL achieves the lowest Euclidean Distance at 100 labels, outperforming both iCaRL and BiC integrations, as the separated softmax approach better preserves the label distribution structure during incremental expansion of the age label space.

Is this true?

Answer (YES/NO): NO